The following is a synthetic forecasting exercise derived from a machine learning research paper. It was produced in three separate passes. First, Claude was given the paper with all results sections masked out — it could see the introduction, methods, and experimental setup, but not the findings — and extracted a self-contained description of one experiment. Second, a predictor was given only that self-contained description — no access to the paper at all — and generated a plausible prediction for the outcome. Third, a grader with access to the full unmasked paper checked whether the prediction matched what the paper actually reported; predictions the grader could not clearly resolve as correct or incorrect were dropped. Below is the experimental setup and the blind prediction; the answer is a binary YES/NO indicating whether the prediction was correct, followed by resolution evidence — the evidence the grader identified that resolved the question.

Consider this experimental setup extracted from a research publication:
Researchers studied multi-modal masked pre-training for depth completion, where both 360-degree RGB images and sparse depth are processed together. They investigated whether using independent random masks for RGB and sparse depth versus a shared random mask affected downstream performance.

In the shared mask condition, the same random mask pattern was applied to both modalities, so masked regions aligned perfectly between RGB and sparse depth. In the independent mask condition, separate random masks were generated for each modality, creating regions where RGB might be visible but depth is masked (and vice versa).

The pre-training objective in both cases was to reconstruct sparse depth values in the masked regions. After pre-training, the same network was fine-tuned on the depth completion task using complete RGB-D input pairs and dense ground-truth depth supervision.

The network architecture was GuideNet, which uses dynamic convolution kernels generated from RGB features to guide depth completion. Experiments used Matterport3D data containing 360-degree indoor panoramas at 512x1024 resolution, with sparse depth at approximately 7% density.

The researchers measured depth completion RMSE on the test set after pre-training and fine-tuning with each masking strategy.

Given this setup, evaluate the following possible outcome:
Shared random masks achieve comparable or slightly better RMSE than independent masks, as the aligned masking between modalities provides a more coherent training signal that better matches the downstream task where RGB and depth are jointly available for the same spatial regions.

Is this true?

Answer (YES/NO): YES